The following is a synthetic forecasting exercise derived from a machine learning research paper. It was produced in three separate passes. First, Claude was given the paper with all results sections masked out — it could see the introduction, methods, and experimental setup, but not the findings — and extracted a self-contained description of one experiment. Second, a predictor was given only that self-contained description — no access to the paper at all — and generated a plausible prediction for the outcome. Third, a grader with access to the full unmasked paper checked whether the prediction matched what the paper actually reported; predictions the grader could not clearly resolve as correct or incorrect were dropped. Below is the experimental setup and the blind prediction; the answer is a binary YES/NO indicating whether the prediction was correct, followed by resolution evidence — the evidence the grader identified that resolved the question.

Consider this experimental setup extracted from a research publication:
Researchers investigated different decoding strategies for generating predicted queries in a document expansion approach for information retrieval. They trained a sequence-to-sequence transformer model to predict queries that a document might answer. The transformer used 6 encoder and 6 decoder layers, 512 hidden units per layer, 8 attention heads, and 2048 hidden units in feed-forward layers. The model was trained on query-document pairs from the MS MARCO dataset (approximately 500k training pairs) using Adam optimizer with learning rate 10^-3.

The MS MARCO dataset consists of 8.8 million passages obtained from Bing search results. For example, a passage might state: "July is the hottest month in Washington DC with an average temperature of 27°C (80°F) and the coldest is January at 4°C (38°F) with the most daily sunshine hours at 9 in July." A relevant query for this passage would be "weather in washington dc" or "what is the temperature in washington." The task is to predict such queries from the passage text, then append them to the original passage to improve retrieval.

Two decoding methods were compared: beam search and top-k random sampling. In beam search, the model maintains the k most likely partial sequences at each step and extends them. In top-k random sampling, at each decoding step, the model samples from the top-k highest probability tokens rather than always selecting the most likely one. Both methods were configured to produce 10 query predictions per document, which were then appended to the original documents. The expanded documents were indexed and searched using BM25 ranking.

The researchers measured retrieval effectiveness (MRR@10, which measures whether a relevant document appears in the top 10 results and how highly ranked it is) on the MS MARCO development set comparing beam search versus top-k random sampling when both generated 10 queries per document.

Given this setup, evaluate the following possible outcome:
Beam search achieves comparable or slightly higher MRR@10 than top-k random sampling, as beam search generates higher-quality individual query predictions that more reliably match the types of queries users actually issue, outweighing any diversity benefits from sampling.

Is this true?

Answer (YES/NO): NO